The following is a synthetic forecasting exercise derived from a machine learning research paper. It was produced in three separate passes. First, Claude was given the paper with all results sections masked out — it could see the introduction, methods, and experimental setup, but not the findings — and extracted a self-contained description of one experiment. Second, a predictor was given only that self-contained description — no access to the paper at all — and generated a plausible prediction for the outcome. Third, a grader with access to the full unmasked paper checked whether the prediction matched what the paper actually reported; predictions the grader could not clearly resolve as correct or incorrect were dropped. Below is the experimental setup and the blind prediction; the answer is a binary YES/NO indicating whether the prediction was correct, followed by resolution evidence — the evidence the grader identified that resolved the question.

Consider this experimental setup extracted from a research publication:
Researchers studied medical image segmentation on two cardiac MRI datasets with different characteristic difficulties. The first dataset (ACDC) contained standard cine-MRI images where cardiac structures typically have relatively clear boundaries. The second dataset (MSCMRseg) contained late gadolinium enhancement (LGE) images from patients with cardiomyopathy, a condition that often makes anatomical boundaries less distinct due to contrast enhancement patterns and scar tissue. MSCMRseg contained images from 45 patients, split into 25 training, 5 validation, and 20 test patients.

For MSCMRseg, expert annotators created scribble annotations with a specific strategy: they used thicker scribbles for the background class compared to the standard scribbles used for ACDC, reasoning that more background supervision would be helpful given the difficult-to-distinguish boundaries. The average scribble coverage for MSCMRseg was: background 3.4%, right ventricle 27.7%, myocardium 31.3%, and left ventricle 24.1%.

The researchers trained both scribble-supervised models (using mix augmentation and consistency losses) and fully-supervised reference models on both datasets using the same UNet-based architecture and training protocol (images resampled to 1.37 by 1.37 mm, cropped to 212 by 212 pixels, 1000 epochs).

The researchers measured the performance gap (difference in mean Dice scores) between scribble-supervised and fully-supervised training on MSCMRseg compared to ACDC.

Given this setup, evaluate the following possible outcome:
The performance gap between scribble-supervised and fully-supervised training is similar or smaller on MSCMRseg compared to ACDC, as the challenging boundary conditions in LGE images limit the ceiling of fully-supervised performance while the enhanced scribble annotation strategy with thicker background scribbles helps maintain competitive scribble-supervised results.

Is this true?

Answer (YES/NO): NO